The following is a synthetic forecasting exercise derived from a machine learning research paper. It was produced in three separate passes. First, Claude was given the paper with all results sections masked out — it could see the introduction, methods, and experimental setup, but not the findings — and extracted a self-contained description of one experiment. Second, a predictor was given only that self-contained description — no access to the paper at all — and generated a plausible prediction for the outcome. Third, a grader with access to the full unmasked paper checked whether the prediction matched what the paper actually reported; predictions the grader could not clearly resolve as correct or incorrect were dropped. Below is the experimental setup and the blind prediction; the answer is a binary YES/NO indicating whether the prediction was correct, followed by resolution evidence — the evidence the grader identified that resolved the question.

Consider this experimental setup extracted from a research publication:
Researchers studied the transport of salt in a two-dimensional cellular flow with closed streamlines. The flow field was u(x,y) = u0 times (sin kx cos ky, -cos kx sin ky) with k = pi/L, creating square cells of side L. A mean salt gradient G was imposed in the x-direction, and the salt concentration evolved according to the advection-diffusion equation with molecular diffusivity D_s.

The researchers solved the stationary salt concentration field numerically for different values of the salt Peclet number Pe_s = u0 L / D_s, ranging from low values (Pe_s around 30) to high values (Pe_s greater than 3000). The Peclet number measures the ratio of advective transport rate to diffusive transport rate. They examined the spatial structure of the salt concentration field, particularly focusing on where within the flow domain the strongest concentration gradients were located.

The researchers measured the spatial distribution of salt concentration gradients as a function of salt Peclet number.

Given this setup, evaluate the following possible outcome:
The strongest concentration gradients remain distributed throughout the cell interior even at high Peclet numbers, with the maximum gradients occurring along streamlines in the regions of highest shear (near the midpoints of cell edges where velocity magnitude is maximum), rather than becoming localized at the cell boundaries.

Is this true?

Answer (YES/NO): NO